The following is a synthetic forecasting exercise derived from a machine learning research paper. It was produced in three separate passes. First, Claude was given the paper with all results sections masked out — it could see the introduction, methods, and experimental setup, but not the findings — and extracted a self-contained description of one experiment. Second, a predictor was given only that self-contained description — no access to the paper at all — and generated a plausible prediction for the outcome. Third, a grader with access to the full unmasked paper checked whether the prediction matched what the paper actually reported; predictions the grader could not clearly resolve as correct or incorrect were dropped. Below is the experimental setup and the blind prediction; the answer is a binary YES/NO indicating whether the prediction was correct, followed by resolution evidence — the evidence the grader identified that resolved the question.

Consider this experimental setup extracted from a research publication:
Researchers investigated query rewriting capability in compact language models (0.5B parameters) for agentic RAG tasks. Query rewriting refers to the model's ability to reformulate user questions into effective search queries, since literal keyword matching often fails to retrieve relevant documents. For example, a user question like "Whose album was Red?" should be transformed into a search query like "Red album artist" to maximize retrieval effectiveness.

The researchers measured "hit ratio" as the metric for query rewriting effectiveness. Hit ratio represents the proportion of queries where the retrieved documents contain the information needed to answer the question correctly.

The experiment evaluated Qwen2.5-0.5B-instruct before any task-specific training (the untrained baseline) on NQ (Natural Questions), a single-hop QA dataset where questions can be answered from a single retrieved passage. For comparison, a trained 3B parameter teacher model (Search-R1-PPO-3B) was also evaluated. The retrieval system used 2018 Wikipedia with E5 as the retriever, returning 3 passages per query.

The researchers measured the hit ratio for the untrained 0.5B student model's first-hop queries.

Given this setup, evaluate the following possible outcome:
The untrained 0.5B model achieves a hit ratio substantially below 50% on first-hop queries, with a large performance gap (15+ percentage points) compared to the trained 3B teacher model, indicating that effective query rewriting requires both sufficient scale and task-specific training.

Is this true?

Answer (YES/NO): YES